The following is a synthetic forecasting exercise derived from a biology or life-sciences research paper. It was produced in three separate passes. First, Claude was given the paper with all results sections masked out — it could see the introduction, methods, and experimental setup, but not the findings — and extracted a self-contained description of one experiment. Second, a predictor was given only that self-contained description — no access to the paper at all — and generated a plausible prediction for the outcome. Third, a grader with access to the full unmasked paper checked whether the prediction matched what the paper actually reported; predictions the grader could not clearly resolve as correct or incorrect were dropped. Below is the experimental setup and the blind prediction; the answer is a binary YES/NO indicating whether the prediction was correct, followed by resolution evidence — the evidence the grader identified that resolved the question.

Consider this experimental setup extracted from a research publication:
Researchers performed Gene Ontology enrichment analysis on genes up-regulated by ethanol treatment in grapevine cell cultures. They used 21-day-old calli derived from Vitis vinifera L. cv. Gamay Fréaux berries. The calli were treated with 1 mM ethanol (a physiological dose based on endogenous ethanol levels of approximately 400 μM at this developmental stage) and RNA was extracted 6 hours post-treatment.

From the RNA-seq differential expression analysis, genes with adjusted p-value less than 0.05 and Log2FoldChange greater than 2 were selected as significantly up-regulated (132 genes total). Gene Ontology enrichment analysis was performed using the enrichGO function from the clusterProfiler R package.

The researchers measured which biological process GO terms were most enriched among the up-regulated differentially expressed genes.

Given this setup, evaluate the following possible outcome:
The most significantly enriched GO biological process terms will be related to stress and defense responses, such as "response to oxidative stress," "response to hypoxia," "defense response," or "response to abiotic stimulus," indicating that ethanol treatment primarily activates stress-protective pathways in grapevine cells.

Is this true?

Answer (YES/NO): NO